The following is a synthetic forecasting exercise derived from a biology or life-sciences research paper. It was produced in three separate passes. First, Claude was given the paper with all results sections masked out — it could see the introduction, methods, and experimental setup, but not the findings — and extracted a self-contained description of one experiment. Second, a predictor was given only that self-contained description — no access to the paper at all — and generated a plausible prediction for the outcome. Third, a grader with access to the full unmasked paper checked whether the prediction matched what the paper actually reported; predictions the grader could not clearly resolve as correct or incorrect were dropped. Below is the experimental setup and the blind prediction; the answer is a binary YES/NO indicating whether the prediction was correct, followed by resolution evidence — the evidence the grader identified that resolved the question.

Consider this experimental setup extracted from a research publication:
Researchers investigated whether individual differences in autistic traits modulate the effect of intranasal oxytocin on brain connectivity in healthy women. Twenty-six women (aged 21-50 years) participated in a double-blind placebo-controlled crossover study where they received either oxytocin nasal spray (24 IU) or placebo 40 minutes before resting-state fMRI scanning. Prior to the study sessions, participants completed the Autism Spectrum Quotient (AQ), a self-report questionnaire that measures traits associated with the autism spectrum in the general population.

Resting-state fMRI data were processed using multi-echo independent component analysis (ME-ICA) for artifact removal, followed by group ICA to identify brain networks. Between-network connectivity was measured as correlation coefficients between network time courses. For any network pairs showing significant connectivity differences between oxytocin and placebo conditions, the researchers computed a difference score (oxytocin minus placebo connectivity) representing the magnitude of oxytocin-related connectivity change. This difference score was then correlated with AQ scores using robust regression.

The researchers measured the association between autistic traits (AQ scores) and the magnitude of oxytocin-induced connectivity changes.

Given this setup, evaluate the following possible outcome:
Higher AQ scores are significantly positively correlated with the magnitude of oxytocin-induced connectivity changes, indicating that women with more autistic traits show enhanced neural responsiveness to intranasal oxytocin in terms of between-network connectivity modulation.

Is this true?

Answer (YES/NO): YES